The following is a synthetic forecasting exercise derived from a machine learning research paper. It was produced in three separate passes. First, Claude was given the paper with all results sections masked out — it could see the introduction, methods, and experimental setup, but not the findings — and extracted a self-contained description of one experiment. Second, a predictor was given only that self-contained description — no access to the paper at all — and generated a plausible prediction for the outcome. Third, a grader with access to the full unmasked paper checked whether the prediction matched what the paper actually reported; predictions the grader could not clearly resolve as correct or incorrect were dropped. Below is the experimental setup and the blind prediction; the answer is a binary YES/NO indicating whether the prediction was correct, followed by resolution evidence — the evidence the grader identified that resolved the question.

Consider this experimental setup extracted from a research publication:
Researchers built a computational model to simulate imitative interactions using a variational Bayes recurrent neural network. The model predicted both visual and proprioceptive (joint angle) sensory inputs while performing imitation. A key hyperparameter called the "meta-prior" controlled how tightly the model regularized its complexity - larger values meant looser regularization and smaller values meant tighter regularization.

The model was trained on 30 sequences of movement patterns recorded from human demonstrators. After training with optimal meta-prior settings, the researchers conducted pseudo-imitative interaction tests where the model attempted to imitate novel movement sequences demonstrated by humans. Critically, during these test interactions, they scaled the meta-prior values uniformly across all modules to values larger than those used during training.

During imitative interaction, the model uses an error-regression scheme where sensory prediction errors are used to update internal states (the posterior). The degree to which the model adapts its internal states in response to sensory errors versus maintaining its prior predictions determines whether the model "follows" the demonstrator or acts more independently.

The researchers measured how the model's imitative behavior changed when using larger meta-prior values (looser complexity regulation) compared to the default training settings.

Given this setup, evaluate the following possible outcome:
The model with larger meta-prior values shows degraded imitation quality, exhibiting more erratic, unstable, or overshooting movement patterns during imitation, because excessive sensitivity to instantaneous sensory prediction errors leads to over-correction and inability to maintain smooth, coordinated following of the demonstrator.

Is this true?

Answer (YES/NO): NO